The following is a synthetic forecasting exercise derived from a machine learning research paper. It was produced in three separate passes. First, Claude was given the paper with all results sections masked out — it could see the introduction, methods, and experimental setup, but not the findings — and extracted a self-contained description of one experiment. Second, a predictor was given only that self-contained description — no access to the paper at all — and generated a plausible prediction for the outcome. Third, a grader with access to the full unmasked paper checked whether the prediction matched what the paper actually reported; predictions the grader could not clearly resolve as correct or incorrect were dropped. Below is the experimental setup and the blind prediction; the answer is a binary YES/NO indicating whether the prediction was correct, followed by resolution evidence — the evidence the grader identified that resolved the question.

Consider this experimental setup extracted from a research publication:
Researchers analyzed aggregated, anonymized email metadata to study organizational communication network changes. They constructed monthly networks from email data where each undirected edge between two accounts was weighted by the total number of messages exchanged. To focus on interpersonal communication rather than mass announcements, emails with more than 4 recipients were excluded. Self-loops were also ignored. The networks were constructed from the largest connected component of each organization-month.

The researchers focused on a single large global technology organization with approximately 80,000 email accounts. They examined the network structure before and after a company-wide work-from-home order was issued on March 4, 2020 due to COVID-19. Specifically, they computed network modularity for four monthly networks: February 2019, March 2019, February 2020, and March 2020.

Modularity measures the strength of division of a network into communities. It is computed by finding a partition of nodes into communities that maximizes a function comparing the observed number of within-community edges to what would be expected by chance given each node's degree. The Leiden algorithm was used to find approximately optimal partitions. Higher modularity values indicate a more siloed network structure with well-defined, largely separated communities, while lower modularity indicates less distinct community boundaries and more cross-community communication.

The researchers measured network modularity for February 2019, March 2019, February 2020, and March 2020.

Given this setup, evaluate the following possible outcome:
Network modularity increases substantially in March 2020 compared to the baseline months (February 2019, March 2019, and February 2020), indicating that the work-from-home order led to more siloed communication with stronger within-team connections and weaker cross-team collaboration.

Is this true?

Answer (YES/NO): YES